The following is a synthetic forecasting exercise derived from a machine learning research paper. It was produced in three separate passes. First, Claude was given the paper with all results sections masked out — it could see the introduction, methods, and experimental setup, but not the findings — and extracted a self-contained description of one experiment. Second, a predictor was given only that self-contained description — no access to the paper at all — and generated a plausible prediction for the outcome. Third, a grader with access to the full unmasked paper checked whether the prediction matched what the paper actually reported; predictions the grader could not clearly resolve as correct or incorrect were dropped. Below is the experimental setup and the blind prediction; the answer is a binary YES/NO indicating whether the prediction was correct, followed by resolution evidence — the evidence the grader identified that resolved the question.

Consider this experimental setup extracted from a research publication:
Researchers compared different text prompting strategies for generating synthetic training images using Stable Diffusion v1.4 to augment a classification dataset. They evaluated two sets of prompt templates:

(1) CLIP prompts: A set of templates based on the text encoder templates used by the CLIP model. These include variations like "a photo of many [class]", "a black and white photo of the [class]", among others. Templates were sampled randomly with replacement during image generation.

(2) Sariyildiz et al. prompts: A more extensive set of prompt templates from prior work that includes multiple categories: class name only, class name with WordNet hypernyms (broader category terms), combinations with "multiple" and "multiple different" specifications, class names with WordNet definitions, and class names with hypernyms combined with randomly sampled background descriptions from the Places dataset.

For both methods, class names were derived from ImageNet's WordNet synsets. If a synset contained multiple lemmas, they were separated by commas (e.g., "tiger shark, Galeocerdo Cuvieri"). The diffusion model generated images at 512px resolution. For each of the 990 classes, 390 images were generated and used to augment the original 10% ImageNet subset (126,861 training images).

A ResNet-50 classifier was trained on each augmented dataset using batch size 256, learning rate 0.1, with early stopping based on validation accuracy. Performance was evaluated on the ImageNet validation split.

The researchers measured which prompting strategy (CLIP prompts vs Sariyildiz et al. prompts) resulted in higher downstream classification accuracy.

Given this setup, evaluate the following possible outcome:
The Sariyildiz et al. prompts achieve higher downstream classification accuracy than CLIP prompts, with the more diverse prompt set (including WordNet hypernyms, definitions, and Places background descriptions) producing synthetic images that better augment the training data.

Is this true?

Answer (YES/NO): NO